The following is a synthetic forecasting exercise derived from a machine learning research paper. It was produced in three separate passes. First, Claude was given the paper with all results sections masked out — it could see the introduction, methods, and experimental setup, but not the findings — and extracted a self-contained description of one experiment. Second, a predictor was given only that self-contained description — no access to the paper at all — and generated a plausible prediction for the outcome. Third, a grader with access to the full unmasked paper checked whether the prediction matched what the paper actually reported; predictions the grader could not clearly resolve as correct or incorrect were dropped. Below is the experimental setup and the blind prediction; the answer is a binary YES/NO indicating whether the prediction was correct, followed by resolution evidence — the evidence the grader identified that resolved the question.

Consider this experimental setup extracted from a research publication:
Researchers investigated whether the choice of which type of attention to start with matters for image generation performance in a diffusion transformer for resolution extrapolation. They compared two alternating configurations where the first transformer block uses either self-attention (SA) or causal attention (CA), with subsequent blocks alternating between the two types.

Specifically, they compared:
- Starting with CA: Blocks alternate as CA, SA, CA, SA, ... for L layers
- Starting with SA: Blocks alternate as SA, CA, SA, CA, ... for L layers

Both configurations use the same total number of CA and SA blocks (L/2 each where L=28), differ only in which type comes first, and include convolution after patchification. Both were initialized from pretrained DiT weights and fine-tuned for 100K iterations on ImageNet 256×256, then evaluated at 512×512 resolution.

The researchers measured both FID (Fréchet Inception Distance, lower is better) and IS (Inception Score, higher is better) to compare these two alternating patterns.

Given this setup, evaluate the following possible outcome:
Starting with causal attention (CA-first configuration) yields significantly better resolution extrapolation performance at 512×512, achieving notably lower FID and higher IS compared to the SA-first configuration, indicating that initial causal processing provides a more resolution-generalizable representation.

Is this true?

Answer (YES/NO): NO